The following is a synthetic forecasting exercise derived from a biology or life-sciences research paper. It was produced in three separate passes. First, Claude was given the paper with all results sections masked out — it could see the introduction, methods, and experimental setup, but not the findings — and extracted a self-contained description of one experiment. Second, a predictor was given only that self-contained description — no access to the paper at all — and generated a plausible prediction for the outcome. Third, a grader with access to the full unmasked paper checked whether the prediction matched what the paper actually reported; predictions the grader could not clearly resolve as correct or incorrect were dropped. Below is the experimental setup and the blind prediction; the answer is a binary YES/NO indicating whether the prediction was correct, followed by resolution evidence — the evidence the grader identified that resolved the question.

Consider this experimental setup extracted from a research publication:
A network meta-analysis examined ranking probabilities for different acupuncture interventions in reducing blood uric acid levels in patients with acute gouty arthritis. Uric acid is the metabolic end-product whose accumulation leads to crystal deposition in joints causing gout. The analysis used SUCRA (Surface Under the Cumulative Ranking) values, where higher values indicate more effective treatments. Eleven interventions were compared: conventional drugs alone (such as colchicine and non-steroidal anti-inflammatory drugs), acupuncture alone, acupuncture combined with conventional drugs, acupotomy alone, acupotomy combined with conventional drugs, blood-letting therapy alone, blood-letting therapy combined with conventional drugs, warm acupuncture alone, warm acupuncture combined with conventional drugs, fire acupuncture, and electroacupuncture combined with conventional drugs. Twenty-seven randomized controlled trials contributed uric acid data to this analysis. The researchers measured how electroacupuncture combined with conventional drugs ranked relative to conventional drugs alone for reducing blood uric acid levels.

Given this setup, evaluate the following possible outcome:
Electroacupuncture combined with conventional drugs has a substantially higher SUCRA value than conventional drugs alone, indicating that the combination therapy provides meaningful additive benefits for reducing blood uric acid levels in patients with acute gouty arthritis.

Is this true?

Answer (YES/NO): NO